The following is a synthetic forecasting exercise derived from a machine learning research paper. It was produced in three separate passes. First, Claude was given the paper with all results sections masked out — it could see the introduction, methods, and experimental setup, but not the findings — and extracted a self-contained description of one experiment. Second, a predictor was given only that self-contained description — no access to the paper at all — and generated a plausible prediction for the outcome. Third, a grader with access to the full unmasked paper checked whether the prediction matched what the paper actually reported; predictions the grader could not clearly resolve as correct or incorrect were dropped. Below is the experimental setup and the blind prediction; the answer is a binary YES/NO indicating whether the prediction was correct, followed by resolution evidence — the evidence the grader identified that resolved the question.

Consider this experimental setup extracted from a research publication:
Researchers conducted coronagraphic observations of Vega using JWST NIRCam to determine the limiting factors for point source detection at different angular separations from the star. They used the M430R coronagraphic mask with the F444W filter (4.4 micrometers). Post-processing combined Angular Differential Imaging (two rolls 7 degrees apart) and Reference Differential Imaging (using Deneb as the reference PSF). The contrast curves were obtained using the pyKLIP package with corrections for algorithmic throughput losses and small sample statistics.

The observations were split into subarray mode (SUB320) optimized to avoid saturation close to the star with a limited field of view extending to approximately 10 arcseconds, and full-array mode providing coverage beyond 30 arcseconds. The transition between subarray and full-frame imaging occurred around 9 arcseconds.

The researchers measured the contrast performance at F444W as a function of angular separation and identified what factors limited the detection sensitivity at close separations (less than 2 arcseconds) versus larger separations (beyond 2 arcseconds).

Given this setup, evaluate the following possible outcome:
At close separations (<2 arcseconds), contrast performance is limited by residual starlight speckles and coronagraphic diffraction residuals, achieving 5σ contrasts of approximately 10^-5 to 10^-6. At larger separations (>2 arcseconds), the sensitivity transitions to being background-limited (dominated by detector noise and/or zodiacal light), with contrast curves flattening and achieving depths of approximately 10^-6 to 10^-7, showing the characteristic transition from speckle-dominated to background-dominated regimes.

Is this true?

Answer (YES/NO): NO